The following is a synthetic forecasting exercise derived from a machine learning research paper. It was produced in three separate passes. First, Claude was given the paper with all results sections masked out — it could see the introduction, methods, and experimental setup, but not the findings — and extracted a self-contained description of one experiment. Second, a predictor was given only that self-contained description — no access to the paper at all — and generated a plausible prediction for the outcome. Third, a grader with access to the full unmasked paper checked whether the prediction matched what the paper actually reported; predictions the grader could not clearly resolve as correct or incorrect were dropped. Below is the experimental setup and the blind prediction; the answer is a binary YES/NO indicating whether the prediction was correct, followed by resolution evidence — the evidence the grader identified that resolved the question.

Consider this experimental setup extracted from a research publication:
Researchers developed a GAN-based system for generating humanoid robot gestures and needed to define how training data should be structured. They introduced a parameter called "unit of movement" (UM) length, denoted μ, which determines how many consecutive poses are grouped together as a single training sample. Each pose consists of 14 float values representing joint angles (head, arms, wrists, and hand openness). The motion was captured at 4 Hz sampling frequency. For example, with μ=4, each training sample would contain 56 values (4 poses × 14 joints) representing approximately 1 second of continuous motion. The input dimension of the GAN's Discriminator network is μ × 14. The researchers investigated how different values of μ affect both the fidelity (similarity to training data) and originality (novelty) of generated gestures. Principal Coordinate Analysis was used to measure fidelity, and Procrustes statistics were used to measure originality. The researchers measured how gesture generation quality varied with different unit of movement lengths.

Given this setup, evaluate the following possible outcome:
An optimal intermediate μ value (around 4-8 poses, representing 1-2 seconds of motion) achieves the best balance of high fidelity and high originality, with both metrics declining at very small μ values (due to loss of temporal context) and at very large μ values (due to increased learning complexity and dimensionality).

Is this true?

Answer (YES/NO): NO